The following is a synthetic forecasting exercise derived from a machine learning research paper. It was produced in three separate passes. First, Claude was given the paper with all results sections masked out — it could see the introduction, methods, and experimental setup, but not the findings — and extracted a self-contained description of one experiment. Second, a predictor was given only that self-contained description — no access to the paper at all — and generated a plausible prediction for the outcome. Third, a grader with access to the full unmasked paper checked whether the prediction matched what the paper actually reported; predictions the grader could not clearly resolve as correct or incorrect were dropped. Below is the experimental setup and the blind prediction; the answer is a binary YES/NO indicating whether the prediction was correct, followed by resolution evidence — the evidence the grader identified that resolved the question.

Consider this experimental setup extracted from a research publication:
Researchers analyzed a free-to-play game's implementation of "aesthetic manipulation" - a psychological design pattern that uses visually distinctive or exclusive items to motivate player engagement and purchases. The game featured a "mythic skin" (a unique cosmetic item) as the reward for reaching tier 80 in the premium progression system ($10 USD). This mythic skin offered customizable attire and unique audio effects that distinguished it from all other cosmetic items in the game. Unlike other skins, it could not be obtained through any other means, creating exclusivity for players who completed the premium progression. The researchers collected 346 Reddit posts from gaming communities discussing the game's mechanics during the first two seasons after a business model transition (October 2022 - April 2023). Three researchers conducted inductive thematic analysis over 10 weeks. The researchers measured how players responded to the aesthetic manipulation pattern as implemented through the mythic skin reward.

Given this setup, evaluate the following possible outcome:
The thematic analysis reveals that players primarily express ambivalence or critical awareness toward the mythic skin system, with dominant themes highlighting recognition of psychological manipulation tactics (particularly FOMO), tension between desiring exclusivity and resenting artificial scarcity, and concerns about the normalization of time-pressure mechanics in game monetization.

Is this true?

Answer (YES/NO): NO